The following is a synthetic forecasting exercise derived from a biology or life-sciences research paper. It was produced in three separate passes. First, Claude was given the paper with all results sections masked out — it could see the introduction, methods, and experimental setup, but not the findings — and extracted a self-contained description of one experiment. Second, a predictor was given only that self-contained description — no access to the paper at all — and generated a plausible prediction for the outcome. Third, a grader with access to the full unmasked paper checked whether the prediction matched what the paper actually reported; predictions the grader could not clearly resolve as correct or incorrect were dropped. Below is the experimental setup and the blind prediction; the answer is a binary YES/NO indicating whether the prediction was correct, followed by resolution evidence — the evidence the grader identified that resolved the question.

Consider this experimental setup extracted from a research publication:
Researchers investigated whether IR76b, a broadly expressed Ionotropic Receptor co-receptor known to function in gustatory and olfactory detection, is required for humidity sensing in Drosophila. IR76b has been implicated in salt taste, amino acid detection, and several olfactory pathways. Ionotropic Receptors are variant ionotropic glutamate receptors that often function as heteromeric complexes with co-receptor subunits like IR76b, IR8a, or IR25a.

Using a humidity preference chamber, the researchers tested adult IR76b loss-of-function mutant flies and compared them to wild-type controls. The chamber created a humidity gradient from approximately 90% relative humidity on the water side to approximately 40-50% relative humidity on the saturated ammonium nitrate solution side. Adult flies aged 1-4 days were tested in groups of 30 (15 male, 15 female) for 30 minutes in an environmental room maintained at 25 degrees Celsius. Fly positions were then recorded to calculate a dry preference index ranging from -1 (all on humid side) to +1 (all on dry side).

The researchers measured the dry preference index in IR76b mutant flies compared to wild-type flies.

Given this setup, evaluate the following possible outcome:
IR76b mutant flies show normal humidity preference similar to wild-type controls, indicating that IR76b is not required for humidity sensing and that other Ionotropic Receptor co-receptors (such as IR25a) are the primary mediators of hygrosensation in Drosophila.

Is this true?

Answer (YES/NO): YES